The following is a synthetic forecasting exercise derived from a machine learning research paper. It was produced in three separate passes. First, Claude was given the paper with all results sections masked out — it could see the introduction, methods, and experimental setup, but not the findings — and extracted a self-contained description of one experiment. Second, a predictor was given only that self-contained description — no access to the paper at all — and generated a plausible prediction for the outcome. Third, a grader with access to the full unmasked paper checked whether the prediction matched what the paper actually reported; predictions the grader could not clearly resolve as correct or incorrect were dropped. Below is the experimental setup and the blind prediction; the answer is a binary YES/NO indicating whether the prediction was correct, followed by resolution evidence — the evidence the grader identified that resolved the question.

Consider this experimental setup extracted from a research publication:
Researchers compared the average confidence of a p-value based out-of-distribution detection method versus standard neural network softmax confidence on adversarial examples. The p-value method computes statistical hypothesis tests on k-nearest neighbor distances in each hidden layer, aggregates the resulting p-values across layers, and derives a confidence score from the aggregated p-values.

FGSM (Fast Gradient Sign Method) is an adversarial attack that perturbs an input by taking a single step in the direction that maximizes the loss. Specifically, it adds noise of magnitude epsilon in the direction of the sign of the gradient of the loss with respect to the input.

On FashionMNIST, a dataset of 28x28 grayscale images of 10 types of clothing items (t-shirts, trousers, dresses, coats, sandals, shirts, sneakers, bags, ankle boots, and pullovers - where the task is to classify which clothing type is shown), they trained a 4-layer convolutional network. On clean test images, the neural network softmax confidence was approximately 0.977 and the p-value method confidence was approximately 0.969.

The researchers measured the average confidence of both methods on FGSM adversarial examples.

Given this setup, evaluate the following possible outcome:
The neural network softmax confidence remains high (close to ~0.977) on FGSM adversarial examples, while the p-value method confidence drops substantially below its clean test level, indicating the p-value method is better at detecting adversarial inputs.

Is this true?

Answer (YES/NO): NO